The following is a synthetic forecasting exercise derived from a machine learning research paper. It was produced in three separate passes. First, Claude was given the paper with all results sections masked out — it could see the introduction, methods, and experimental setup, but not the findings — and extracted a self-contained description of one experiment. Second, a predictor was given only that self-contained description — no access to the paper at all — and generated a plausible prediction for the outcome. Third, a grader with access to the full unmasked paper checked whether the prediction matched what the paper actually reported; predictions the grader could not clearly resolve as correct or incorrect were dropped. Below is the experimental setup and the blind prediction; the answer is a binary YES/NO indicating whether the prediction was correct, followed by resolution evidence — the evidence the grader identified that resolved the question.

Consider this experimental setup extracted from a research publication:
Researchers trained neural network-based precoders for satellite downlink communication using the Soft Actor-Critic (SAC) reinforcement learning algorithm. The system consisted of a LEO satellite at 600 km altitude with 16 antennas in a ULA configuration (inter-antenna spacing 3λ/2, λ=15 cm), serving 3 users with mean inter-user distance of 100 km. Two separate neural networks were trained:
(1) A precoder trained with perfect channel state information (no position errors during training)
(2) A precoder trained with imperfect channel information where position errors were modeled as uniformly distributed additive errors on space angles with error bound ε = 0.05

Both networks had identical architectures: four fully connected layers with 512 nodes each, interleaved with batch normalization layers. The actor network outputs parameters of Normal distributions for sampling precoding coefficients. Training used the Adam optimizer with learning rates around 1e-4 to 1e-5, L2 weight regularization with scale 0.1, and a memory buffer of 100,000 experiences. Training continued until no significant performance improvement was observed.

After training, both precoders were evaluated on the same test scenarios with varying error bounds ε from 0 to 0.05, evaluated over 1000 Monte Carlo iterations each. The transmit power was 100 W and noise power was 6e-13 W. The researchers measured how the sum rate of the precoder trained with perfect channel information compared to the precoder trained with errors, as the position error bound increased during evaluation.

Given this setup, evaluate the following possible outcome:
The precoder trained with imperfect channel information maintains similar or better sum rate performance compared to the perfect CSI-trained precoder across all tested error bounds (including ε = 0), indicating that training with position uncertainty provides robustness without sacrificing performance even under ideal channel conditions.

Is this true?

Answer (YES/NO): NO